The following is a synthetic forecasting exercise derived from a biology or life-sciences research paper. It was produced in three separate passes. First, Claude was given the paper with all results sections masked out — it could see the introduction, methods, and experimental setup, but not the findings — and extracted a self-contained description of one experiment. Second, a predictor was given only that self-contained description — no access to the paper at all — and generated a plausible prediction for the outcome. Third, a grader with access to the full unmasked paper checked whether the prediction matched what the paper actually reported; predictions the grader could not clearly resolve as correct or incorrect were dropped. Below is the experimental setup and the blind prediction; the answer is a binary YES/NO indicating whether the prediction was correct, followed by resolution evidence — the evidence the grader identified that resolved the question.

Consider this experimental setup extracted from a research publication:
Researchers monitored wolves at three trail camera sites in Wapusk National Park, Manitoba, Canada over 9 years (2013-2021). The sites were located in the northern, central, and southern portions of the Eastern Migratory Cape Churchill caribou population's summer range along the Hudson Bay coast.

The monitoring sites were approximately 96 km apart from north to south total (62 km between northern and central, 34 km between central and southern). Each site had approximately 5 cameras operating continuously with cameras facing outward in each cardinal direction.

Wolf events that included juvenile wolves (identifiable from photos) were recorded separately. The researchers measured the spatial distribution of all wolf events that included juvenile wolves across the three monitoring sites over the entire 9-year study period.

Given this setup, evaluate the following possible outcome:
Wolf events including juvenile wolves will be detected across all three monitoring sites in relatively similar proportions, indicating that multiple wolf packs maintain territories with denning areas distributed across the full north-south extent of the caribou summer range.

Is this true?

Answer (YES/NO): NO